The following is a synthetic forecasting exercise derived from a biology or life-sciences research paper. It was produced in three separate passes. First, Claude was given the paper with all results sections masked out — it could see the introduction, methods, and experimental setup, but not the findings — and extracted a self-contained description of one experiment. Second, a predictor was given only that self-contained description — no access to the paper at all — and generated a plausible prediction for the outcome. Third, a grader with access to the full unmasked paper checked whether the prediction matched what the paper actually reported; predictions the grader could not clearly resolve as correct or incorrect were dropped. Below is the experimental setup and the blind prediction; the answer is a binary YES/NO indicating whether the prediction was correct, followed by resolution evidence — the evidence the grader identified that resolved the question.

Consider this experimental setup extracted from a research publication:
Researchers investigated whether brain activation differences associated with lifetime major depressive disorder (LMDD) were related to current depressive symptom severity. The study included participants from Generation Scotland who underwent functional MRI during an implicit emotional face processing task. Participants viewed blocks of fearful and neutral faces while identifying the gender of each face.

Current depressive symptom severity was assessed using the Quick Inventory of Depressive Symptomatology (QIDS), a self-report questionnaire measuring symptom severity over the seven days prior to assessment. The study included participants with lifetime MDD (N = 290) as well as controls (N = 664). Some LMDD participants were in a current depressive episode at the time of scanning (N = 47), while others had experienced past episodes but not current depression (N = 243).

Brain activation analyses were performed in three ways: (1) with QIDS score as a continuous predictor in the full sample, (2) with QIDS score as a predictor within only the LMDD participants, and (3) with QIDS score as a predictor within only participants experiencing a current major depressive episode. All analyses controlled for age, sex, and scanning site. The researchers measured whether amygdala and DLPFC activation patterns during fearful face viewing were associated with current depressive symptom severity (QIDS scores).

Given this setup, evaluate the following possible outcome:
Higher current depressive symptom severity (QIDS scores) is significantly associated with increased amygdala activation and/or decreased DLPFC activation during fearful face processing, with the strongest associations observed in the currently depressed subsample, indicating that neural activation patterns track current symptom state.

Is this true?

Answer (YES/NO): NO